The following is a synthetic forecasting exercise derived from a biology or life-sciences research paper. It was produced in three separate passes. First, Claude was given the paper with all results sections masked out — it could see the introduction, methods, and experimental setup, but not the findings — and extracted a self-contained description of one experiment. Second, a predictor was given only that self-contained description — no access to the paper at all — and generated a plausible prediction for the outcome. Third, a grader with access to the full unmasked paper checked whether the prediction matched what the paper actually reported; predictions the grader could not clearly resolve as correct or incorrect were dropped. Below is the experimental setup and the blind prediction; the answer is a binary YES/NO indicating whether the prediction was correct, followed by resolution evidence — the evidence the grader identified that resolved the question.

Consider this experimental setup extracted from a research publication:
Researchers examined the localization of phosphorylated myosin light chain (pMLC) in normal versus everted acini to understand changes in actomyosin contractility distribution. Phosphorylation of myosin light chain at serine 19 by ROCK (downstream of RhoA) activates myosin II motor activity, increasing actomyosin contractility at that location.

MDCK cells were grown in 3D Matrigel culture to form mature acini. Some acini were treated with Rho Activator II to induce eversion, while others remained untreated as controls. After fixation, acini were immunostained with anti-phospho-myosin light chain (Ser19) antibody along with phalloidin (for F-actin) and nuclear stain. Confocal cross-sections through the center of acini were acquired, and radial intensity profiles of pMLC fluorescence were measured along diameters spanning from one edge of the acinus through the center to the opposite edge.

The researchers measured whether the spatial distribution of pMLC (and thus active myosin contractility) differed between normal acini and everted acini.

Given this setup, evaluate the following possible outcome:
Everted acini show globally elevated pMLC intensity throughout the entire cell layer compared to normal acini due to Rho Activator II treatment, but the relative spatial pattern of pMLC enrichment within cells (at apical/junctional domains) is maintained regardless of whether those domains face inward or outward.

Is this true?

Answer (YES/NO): NO